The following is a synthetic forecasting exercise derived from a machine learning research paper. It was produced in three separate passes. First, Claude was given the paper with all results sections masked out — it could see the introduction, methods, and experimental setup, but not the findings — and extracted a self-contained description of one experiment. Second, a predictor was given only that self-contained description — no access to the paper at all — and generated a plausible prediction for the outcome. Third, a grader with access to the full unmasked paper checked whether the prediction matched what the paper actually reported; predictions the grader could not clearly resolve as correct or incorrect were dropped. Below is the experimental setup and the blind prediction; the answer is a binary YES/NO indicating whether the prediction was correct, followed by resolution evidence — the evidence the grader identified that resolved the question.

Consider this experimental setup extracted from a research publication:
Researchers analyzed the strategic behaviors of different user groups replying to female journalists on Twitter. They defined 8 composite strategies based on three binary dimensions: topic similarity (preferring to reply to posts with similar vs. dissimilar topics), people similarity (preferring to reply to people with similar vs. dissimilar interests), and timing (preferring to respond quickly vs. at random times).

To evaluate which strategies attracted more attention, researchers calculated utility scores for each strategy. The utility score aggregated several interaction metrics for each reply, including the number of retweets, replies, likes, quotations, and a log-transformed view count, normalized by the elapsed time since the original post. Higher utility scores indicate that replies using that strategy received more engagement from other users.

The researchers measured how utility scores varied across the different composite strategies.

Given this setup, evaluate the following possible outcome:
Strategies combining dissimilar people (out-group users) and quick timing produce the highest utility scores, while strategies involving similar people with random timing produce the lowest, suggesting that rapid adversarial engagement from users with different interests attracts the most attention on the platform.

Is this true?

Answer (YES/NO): NO